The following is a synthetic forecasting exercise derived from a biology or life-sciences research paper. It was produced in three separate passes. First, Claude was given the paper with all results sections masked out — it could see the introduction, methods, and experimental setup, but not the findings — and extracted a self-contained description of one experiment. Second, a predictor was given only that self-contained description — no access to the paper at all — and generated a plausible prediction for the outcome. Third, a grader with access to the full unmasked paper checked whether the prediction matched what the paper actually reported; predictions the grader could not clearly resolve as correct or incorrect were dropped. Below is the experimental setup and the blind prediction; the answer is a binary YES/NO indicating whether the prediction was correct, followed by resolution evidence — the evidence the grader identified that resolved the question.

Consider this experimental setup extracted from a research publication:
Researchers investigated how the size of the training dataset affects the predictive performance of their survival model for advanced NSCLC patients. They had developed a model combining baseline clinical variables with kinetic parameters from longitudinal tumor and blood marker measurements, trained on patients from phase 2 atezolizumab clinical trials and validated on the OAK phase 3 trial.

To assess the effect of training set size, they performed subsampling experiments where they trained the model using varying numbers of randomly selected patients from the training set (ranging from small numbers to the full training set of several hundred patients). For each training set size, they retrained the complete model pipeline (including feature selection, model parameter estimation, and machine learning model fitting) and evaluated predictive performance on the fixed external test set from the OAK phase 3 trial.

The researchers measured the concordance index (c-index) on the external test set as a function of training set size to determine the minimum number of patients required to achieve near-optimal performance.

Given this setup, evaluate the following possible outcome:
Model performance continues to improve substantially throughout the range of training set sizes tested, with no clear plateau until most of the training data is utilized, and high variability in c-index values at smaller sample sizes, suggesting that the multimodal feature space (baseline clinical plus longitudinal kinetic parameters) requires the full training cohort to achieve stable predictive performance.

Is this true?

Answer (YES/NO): NO